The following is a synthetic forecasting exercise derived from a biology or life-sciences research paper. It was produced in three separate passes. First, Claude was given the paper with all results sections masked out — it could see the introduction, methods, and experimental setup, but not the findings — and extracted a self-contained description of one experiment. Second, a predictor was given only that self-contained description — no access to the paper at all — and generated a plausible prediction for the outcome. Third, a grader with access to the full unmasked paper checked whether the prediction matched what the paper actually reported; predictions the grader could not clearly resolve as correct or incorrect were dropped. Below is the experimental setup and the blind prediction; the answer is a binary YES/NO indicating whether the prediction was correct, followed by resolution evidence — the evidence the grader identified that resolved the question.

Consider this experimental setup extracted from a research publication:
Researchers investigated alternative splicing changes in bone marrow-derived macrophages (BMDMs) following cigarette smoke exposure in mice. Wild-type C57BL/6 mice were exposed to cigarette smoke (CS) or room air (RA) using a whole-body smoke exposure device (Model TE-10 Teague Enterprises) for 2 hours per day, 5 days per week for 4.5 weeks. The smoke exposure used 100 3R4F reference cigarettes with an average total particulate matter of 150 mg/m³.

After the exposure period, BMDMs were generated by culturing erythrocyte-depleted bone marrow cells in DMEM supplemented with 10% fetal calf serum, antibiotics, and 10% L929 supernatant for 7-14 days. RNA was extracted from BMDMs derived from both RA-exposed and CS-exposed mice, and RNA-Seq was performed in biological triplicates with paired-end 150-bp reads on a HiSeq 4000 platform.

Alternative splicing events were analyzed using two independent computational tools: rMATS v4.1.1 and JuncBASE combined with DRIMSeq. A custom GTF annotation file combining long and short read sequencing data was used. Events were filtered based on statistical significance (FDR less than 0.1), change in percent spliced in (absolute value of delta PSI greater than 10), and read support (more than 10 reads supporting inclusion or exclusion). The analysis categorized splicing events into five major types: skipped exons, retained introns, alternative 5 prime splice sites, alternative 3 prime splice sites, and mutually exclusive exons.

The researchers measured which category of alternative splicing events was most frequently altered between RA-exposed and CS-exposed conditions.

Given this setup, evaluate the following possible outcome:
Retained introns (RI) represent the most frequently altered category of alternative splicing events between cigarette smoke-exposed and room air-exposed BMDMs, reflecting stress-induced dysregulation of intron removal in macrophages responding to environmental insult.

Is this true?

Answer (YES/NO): YES